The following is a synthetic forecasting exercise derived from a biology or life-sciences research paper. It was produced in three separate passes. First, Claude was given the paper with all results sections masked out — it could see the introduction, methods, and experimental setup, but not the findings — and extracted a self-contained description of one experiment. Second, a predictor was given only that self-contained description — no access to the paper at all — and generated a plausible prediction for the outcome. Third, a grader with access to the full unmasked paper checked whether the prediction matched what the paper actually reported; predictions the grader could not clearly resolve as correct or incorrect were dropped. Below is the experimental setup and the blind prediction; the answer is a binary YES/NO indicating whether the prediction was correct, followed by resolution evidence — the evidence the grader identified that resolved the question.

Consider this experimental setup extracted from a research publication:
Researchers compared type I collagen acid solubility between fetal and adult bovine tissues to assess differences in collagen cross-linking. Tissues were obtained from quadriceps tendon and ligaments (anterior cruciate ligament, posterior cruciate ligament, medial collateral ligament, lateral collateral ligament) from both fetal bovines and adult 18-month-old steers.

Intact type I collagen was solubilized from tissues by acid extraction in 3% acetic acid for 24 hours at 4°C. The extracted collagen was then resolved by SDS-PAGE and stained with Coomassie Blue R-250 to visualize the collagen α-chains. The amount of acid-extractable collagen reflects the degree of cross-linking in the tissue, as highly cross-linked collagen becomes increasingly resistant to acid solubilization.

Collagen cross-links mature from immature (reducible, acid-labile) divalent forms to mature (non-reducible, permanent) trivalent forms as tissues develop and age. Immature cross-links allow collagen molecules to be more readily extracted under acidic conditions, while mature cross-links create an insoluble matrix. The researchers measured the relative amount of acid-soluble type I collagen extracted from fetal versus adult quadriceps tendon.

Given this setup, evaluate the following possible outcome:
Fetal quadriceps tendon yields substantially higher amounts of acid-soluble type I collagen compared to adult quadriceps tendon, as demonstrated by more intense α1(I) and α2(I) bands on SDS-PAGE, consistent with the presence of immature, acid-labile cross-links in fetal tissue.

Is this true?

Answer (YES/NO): YES